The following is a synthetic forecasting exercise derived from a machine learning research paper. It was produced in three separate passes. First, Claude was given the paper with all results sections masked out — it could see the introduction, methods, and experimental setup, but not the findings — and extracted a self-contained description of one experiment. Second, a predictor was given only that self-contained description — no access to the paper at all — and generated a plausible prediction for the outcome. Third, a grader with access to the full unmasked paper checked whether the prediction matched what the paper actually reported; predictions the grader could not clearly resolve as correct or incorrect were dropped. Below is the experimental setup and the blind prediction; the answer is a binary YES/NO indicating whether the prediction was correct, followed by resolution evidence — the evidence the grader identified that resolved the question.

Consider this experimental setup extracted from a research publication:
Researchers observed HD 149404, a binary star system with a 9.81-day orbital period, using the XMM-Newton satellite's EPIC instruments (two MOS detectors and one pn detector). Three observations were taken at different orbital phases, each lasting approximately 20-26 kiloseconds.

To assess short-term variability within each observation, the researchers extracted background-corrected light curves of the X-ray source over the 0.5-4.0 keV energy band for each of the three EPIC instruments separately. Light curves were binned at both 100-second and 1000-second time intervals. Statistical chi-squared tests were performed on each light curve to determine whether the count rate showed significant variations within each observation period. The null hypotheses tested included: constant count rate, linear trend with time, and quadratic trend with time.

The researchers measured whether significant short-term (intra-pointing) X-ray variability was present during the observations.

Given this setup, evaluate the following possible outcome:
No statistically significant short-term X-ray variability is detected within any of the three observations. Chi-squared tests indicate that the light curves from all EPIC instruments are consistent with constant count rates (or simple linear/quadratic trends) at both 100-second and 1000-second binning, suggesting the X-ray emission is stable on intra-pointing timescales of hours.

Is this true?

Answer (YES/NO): NO